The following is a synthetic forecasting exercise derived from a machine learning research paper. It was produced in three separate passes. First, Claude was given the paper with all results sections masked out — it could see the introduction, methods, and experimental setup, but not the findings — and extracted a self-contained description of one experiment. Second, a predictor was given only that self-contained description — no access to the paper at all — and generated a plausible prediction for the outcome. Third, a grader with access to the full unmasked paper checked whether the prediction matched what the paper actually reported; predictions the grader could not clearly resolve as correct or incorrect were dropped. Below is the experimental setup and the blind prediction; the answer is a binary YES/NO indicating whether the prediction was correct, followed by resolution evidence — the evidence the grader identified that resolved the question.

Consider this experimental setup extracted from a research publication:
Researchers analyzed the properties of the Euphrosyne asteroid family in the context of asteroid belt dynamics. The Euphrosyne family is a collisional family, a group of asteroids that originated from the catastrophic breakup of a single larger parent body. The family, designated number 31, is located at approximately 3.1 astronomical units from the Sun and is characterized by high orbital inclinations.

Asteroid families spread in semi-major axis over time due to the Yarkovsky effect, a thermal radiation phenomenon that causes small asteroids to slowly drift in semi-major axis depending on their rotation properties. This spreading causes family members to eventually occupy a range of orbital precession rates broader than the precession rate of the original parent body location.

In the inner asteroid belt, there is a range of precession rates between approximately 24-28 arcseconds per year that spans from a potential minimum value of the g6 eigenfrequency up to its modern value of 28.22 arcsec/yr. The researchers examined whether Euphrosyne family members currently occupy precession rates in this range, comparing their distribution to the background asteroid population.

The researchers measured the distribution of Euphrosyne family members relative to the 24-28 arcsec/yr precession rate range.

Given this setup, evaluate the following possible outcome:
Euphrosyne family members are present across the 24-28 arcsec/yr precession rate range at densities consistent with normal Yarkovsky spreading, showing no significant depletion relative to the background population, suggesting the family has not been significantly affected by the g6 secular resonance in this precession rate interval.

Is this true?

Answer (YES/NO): NO